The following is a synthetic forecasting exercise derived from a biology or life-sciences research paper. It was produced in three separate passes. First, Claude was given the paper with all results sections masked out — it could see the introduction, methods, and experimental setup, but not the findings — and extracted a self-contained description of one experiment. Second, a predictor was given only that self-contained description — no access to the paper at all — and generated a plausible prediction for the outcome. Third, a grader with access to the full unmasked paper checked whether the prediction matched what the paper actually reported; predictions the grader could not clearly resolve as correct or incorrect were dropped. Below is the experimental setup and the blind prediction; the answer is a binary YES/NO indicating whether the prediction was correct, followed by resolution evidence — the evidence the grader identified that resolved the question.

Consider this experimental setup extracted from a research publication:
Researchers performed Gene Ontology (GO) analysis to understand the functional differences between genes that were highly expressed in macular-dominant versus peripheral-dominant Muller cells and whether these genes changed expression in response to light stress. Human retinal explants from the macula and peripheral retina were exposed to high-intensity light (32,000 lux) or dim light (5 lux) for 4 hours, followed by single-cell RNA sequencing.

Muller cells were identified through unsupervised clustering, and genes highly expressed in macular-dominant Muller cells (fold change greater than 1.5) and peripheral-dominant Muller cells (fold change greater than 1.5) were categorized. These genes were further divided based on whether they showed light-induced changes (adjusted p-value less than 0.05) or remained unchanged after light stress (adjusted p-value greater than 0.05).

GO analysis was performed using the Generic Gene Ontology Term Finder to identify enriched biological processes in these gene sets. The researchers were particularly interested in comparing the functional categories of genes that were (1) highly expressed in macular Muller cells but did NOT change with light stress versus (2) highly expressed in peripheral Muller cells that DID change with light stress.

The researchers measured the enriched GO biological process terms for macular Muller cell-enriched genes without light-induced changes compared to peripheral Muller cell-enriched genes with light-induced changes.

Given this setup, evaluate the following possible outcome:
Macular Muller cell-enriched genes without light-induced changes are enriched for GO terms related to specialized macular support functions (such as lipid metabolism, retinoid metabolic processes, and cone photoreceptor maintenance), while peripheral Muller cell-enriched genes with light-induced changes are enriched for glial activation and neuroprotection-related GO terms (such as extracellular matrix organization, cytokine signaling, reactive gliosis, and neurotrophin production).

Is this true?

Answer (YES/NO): NO